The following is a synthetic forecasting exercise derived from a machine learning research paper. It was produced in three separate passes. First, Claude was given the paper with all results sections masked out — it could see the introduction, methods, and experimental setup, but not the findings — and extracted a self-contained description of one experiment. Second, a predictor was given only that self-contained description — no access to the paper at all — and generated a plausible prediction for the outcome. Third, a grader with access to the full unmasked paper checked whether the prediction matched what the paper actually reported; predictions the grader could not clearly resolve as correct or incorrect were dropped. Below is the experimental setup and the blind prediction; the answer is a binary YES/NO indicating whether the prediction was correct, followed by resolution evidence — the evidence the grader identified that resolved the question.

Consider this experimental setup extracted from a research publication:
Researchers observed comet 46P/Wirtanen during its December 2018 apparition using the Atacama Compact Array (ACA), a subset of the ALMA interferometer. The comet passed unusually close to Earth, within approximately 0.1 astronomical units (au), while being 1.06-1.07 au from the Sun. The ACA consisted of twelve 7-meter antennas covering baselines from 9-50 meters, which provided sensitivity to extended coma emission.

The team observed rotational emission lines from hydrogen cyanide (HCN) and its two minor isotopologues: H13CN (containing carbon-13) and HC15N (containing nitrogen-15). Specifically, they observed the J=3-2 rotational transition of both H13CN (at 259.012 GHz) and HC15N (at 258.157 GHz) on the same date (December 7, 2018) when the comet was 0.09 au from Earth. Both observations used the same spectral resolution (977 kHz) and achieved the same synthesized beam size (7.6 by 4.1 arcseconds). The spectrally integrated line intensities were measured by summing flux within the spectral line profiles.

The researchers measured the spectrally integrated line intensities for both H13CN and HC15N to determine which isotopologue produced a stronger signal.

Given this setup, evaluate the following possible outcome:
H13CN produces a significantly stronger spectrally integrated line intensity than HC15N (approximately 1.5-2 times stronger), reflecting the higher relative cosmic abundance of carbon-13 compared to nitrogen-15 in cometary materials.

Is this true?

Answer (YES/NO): NO